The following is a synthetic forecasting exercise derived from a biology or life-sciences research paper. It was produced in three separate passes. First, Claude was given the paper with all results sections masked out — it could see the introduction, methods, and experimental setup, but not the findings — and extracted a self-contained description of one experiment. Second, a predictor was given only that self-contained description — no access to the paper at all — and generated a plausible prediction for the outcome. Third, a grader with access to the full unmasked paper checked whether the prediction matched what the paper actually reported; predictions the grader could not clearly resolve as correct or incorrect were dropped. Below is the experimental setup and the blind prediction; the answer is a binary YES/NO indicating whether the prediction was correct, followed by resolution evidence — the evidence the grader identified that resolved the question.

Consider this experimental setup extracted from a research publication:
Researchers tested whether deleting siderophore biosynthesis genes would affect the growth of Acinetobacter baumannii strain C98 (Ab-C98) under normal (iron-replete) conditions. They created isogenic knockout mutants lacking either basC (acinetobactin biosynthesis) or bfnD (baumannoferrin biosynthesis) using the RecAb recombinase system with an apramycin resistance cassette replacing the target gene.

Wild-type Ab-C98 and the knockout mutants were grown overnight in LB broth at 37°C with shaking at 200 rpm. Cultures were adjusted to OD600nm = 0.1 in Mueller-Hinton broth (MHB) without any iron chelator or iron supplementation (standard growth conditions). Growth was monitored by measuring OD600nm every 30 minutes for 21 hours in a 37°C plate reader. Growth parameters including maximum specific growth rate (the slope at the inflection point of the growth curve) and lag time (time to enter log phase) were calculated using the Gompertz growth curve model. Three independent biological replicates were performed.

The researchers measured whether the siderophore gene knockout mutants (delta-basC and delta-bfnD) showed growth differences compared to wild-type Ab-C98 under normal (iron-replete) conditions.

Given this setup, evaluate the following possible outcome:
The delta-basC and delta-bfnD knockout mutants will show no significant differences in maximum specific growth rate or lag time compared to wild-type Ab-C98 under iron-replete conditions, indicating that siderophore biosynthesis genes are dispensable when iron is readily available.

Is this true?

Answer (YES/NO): YES